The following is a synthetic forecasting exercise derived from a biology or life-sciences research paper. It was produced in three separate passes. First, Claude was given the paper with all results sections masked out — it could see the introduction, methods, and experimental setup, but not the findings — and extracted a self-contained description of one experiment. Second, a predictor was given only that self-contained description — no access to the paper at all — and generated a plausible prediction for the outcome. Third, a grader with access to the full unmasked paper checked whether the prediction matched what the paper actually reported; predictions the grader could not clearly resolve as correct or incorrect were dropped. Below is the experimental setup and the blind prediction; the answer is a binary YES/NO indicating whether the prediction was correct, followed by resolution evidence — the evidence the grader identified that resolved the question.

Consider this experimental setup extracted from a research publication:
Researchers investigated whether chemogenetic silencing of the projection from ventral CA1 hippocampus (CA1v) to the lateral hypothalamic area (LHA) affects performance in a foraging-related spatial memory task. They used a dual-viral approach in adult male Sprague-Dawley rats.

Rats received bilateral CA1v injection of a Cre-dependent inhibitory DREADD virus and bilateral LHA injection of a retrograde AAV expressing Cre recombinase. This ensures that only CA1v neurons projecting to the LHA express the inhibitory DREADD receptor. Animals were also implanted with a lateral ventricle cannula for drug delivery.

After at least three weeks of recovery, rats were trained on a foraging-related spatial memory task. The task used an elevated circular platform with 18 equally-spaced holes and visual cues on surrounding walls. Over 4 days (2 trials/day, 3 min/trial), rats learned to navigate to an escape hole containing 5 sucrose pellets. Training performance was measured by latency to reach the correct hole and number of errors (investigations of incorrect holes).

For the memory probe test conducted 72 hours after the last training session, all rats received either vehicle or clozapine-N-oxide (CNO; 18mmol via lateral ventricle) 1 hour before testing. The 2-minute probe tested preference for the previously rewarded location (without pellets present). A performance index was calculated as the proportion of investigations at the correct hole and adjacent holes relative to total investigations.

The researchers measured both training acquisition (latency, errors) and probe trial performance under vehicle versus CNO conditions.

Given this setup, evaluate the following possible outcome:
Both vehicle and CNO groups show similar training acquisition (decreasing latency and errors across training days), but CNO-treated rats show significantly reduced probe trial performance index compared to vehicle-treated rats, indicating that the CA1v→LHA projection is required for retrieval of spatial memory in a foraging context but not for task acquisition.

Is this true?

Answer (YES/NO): YES